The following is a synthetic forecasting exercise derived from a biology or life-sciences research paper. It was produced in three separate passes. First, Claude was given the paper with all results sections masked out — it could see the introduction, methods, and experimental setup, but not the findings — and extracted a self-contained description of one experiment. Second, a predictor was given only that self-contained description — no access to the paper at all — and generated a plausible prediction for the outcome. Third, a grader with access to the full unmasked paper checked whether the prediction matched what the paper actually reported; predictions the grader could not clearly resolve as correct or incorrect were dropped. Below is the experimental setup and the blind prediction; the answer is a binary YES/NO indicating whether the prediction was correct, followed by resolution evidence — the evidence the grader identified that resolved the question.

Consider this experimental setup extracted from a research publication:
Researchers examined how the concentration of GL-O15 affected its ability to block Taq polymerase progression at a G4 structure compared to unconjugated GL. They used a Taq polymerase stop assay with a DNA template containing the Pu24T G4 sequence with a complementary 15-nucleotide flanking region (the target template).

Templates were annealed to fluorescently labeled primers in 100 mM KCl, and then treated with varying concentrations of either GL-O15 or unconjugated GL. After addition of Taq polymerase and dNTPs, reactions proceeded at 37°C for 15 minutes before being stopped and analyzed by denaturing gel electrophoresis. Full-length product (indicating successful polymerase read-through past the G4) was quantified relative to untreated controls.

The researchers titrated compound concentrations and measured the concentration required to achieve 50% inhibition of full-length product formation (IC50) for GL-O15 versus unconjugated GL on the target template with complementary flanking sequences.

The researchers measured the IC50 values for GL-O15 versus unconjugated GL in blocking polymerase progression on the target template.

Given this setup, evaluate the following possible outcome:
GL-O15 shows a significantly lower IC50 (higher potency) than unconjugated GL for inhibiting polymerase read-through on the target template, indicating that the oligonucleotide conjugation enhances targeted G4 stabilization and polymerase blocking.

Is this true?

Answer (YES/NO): YES